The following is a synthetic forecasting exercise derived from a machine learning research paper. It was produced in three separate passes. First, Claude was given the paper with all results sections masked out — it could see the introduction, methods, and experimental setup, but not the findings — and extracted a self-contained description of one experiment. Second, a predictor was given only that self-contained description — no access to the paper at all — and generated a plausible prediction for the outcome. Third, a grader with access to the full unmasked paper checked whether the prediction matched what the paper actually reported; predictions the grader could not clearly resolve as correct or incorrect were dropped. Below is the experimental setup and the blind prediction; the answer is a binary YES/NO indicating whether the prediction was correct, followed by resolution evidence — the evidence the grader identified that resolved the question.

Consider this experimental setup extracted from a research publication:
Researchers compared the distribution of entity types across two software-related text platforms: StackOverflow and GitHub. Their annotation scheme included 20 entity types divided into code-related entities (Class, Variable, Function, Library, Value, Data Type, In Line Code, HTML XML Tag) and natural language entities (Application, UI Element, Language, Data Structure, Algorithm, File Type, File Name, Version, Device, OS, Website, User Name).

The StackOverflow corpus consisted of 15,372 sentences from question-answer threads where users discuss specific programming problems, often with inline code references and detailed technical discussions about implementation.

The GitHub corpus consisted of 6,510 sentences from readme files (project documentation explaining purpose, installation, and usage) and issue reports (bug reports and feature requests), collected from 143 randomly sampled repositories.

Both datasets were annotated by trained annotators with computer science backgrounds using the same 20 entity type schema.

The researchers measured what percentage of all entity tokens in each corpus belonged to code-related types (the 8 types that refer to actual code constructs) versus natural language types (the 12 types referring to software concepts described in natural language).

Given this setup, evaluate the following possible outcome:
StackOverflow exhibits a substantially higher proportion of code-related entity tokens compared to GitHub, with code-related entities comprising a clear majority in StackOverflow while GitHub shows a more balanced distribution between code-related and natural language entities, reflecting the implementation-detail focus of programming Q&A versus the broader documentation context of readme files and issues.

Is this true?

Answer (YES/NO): NO